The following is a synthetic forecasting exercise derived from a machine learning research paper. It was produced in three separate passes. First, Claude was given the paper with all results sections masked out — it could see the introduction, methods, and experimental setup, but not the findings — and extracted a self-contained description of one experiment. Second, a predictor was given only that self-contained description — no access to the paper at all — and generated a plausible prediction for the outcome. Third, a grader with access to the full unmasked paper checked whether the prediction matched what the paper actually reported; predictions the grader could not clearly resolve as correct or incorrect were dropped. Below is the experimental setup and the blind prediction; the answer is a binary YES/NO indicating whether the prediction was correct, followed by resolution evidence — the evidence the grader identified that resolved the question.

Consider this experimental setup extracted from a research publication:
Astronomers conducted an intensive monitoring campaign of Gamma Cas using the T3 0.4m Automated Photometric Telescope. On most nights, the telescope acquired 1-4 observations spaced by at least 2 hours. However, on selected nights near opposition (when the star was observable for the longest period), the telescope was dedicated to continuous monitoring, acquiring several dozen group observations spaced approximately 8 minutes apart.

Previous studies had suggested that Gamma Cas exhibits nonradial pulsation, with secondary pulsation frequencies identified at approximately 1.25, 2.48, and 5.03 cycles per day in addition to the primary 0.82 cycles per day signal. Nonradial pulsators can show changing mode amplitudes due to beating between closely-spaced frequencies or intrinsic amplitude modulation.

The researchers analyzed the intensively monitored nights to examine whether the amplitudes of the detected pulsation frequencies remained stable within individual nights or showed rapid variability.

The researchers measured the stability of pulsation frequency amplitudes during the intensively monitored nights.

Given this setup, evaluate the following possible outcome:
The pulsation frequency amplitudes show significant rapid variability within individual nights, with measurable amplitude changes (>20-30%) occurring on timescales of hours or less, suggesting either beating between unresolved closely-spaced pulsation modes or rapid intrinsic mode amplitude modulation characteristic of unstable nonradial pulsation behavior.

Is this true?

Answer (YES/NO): NO